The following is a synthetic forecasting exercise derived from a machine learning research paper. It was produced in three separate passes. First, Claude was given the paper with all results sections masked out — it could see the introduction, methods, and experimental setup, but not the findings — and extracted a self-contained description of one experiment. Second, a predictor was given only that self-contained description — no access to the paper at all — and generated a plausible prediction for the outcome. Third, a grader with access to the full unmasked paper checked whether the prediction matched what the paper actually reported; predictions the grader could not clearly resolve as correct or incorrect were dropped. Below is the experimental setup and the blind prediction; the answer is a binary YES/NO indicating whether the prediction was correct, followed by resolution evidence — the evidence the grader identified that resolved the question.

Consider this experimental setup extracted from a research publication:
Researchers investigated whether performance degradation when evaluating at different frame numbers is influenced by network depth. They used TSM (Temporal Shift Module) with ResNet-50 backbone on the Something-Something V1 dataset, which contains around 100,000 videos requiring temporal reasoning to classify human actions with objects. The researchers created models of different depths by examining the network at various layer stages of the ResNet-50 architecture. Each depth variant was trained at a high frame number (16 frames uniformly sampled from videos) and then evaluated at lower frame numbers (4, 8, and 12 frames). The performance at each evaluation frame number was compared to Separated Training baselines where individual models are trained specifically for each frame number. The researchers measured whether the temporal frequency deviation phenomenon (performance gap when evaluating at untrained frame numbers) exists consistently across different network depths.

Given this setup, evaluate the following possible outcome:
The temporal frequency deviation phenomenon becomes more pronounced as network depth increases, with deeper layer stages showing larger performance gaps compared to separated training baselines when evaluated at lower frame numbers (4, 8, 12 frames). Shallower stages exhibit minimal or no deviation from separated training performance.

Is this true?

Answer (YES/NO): NO